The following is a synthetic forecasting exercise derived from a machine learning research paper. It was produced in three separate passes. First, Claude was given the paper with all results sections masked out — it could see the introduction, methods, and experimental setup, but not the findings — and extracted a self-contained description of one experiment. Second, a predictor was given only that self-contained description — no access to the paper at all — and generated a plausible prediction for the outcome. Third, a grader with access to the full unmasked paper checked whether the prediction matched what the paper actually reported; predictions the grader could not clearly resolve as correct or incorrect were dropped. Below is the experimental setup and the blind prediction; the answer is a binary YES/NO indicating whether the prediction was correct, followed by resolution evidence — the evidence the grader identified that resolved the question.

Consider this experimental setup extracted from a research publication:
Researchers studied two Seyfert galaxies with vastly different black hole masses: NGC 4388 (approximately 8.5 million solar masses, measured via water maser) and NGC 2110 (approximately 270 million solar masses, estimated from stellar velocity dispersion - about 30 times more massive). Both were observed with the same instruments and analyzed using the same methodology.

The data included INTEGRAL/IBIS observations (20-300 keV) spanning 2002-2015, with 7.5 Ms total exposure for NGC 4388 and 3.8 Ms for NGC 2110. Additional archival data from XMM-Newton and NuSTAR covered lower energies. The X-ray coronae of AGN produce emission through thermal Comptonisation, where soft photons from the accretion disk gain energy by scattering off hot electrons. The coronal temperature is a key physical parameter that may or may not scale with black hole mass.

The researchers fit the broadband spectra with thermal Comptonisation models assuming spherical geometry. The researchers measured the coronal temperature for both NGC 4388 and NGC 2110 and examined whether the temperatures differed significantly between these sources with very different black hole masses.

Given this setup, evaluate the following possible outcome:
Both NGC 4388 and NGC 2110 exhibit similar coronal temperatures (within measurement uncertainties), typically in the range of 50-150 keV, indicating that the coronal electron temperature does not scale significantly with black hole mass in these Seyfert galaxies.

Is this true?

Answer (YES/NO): YES